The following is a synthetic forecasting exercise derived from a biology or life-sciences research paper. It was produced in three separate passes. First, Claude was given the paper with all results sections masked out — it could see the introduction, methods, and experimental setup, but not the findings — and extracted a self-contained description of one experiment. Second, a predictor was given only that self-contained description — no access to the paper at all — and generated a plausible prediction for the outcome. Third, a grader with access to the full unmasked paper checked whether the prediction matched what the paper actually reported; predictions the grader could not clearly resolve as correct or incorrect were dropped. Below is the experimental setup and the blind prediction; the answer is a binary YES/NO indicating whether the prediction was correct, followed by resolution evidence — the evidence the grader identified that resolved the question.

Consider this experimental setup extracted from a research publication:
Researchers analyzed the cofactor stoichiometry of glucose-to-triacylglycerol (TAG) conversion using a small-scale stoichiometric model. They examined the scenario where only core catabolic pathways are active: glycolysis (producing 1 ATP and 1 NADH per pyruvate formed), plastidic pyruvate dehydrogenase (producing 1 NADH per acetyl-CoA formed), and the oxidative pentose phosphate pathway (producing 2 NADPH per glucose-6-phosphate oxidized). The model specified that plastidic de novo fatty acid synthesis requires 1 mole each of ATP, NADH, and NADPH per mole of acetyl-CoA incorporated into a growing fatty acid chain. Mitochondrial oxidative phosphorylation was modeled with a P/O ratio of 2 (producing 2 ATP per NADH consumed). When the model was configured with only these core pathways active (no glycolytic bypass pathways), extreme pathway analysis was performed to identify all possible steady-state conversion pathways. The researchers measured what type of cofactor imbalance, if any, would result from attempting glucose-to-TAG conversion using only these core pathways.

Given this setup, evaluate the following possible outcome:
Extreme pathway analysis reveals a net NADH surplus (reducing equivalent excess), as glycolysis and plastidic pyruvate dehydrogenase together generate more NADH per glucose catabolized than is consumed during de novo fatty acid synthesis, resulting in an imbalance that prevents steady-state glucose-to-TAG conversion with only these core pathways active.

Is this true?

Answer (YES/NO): NO